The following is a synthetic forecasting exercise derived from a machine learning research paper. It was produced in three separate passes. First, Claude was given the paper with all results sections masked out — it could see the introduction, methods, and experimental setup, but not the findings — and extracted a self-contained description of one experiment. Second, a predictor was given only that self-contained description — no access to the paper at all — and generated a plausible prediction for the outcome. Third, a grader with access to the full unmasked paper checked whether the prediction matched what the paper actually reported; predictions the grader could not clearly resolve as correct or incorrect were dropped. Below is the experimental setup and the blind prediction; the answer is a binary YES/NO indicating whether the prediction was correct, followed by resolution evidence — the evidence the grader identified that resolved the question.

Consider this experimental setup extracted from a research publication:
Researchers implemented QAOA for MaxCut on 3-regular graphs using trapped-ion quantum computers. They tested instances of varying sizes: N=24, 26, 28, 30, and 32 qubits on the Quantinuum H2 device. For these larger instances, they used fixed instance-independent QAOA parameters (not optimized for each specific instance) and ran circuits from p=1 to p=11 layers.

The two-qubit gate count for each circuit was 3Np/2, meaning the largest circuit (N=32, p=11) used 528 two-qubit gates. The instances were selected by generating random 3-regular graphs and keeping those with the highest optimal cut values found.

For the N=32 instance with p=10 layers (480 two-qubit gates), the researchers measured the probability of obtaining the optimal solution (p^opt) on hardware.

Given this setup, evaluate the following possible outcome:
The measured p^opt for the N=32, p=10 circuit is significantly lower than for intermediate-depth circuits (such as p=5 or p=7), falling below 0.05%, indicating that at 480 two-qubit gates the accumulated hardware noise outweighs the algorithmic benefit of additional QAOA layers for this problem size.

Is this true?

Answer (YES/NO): NO